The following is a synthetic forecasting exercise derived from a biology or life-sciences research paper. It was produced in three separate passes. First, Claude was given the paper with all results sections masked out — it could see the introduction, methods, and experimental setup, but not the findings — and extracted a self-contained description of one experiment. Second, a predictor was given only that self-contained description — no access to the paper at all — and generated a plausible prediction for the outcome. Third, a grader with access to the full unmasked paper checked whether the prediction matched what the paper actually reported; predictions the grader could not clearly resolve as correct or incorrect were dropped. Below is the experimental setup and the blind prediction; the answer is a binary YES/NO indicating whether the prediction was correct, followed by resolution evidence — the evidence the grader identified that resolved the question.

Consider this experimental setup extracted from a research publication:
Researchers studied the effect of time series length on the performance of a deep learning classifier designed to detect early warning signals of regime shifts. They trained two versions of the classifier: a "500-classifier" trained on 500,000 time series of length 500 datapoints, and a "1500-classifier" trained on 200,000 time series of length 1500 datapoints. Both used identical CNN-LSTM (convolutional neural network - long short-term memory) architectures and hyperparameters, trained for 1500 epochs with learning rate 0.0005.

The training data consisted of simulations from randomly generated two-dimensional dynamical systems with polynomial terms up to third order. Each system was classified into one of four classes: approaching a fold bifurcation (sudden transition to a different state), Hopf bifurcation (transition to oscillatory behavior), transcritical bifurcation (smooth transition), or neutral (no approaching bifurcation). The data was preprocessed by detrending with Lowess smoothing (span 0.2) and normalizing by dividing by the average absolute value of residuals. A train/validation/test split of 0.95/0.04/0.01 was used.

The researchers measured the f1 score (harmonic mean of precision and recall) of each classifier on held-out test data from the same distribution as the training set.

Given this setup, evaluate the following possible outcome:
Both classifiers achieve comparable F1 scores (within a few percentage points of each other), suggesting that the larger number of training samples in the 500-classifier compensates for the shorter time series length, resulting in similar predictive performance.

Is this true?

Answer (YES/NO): NO